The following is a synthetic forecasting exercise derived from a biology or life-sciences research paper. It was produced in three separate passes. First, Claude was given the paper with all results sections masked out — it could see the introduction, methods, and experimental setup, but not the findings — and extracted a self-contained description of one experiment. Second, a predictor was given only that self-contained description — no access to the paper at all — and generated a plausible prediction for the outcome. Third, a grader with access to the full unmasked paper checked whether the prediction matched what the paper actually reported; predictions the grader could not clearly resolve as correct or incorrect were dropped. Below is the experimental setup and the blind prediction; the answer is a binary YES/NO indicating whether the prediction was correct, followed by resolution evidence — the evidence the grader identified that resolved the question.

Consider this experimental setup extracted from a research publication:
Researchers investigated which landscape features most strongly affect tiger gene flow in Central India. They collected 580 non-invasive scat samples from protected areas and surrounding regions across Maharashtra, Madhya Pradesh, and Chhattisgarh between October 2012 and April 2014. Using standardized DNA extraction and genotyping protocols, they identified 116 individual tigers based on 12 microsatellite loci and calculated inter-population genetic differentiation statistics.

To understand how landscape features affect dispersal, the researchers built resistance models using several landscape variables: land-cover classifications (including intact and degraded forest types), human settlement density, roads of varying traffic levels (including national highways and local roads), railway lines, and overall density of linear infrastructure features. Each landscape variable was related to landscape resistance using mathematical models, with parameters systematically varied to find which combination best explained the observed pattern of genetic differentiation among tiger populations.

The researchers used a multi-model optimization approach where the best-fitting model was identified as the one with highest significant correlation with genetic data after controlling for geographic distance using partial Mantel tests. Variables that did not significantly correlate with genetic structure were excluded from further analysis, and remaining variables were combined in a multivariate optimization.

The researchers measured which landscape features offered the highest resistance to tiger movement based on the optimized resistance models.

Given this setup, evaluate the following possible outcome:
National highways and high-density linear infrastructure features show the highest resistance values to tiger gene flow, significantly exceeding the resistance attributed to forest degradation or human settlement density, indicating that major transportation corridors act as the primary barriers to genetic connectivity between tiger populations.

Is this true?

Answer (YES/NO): NO